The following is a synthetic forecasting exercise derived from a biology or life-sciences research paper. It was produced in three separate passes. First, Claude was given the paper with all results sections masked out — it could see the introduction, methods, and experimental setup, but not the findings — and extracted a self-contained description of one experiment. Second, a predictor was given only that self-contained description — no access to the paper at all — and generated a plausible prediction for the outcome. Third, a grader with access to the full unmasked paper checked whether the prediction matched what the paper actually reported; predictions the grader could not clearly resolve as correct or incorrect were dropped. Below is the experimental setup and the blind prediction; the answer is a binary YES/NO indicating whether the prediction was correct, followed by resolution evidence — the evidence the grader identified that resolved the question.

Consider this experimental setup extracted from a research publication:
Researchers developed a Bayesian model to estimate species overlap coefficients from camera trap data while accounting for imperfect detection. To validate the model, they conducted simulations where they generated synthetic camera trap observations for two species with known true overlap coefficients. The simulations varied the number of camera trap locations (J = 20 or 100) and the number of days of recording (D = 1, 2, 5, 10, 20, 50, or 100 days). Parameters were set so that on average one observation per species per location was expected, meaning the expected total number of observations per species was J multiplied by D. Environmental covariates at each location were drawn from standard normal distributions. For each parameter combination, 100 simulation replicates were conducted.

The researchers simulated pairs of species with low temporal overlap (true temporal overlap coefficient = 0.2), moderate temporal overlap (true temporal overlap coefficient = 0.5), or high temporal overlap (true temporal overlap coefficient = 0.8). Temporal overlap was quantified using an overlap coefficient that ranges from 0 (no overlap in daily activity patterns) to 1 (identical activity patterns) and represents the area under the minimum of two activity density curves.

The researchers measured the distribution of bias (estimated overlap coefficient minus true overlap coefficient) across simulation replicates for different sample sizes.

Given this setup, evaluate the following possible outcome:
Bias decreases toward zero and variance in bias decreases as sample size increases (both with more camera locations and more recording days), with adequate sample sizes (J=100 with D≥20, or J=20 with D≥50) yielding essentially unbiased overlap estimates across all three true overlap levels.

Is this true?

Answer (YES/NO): YES